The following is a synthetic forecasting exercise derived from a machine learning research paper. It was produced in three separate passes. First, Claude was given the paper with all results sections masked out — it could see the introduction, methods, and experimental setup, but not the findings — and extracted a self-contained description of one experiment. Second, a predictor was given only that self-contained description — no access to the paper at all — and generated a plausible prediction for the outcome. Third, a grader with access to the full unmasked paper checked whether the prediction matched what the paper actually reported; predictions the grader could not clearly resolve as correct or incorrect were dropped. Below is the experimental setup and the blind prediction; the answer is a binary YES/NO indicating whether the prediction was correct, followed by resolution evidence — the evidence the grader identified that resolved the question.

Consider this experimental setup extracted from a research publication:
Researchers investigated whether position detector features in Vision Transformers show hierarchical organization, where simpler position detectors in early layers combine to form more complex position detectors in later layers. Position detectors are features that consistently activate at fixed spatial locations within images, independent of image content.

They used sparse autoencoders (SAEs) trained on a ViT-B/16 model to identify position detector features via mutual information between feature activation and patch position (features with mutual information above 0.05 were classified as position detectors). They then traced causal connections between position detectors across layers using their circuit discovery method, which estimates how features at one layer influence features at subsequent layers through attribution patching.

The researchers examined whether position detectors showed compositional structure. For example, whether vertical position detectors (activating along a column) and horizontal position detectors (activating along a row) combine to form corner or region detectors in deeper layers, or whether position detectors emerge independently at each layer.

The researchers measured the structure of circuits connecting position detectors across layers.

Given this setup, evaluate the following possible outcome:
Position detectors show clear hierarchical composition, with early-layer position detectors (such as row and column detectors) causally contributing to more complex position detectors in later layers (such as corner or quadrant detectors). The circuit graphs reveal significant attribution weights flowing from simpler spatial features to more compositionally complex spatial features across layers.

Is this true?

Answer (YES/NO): YES